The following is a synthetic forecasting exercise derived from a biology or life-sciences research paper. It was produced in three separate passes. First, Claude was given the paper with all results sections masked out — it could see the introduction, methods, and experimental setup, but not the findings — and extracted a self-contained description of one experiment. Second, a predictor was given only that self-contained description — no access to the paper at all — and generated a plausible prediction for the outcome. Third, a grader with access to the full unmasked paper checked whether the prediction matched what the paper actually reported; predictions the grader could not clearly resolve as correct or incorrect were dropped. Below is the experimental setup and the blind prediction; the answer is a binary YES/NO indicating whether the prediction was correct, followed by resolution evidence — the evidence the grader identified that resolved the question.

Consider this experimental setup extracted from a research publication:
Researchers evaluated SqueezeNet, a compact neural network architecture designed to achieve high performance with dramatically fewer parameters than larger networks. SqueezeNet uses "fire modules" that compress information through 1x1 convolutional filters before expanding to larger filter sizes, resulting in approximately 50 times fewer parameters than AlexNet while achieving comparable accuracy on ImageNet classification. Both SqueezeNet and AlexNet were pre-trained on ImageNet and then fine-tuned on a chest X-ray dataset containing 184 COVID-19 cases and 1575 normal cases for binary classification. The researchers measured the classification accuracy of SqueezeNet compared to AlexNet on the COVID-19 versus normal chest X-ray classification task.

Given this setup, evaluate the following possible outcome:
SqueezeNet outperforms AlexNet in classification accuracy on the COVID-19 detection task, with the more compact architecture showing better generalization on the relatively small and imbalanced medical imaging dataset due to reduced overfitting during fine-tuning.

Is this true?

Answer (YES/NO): YES